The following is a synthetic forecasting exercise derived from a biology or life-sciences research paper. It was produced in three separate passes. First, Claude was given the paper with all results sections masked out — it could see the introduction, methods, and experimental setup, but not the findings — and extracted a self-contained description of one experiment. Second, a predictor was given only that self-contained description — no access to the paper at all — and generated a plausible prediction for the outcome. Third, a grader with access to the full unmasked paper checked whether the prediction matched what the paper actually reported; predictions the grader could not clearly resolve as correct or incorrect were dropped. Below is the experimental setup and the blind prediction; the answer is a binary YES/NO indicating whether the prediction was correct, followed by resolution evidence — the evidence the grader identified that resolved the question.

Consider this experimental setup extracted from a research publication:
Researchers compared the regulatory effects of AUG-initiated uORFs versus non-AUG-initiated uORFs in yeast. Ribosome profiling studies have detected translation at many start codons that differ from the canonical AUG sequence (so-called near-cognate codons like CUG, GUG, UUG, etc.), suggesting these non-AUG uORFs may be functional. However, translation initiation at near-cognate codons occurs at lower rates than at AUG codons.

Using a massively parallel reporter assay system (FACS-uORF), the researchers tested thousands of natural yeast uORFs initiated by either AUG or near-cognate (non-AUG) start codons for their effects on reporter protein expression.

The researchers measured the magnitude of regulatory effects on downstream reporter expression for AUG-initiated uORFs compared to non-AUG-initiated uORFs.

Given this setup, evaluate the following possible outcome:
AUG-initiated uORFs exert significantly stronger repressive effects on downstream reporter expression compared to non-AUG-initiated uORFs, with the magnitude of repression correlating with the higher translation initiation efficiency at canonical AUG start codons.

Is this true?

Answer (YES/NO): YES